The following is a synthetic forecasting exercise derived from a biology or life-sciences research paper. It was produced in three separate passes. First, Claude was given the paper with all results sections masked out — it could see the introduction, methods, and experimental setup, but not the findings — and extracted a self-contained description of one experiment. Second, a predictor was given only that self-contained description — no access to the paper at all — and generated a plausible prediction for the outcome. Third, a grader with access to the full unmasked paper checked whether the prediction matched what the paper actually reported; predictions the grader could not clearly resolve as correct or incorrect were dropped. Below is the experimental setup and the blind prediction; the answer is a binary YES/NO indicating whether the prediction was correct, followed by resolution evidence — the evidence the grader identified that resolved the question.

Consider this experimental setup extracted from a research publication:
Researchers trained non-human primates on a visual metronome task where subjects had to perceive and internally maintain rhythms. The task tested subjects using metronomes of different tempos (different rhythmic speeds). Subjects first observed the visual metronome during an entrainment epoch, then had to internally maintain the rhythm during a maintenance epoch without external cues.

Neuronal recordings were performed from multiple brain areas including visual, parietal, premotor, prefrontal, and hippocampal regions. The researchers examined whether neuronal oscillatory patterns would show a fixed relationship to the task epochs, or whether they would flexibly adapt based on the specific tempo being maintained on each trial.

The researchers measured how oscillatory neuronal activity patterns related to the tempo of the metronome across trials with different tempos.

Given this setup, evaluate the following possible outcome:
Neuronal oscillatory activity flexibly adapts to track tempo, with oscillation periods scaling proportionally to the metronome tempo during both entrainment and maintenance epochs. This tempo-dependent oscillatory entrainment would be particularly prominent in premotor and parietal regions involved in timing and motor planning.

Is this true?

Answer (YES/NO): YES